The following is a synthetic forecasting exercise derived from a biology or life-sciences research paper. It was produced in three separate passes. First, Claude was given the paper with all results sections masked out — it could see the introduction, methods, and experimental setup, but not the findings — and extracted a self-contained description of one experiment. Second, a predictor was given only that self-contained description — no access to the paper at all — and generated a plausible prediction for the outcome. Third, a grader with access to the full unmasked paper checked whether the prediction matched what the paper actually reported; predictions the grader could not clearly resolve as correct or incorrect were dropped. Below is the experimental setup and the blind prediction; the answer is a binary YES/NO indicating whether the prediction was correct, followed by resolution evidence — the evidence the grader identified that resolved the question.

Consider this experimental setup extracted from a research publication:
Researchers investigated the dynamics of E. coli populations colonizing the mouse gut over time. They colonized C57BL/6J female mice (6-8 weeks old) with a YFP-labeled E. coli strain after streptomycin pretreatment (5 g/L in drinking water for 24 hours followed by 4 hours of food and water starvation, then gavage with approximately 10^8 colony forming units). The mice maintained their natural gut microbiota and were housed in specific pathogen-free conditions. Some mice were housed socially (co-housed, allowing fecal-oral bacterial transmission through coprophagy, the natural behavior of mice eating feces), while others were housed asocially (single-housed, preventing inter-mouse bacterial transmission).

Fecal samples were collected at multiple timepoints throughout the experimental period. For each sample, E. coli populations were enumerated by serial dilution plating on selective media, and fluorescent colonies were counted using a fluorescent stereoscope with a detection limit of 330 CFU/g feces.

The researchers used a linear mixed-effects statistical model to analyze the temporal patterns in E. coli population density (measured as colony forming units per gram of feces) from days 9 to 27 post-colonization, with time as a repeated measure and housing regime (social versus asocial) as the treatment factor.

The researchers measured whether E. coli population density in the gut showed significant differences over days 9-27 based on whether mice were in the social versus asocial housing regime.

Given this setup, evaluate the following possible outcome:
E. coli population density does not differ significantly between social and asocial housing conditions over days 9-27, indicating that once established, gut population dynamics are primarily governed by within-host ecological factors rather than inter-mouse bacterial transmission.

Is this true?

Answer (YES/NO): YES